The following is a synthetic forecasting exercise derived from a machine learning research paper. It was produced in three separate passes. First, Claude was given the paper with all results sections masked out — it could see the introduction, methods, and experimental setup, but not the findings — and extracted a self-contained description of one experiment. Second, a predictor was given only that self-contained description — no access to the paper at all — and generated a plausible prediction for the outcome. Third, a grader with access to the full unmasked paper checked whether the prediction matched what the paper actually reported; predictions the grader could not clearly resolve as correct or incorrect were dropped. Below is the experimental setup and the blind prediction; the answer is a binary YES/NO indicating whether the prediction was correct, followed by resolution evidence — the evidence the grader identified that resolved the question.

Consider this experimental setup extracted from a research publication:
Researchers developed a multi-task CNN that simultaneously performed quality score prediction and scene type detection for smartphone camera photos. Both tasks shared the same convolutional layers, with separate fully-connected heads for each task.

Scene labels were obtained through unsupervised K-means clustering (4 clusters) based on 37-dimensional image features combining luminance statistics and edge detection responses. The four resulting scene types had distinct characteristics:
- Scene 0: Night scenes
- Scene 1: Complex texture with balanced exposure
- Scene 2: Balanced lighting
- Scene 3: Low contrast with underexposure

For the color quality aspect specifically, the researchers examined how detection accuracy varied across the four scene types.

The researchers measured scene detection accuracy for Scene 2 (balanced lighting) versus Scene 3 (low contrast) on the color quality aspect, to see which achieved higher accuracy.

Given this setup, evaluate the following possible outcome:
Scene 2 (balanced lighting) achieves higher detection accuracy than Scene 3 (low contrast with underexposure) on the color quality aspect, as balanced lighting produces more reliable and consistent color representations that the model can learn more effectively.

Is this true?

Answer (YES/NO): NO